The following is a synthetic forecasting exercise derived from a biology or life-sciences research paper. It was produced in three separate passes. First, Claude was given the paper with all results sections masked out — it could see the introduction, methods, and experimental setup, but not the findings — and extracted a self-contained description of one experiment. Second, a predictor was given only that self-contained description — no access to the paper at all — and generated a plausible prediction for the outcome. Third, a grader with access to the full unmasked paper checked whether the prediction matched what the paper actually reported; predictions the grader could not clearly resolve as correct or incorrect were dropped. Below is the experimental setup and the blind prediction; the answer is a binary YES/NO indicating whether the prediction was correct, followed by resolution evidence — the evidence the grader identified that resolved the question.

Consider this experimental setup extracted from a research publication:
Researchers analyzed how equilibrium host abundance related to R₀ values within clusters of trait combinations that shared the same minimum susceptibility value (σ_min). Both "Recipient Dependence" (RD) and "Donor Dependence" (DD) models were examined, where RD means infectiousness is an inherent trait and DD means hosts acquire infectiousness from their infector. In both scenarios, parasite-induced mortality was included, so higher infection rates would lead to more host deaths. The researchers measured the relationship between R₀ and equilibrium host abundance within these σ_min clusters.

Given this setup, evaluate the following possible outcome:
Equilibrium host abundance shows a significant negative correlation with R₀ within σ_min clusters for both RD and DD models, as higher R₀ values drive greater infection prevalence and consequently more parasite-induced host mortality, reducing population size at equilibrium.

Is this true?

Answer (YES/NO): NO